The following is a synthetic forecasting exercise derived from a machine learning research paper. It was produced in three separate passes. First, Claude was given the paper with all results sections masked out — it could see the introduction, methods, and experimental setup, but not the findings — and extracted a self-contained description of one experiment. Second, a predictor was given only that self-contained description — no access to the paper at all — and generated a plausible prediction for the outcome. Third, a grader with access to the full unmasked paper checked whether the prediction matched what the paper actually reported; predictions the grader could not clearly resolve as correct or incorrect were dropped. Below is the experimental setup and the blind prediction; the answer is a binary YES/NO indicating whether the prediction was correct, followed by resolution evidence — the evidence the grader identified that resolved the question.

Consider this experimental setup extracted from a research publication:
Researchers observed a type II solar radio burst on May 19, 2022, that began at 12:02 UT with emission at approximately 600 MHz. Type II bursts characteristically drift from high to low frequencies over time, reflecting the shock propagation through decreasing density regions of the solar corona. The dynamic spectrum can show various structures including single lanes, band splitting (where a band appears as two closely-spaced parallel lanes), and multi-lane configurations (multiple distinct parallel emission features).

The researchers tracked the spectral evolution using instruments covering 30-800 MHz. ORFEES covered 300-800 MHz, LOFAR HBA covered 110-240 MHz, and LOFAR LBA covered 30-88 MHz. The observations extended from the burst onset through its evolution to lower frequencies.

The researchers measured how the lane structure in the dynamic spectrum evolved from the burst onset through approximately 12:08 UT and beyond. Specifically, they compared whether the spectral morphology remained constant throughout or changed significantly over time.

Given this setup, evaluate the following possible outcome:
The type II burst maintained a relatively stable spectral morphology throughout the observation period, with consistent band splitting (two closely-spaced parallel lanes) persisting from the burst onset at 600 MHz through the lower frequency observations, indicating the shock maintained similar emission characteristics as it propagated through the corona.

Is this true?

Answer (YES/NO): NO